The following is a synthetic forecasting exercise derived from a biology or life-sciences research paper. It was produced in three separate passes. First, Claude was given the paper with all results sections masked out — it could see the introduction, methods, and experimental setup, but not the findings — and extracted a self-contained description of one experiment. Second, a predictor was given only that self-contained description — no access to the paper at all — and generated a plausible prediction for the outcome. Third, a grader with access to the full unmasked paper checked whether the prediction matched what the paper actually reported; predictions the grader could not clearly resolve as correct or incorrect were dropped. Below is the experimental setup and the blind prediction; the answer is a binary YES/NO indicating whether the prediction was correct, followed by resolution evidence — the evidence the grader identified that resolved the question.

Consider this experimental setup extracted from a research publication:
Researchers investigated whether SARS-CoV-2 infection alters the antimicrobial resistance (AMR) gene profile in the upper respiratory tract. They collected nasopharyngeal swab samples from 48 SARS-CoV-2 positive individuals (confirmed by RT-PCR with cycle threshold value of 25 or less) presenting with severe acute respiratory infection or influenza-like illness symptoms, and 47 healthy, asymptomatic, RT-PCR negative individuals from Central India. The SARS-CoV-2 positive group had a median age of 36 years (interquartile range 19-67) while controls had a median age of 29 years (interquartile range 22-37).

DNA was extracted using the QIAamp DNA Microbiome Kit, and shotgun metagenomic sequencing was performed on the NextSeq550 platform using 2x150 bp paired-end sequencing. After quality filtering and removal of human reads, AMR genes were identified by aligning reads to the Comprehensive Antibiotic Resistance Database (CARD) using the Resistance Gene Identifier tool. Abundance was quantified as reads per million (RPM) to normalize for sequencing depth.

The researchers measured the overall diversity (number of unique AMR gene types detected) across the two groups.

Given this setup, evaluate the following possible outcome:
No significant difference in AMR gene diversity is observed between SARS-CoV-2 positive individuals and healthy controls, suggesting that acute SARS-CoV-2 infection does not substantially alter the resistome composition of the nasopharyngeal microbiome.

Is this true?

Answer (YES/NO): NO